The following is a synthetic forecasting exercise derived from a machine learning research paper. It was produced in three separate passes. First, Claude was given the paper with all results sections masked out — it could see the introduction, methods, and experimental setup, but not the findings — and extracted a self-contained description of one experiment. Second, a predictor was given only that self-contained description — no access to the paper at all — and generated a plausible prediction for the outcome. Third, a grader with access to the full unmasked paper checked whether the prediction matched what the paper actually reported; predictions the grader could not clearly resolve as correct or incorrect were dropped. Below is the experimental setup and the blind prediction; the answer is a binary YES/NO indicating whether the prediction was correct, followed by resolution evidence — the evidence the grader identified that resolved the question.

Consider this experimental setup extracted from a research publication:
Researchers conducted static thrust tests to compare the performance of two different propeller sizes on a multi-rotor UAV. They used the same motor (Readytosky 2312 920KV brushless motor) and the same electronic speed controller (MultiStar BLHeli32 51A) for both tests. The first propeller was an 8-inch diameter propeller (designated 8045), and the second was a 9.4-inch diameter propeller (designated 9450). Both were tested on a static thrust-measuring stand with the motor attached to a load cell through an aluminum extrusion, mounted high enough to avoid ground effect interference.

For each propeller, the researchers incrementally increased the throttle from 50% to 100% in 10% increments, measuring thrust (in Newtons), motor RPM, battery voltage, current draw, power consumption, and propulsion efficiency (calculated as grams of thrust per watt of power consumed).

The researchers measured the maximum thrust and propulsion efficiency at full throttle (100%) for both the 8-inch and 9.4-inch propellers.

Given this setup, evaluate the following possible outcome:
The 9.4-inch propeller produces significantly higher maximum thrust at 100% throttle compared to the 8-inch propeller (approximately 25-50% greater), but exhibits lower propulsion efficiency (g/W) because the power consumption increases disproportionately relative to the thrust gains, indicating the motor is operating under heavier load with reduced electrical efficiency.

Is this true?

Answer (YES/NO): NO